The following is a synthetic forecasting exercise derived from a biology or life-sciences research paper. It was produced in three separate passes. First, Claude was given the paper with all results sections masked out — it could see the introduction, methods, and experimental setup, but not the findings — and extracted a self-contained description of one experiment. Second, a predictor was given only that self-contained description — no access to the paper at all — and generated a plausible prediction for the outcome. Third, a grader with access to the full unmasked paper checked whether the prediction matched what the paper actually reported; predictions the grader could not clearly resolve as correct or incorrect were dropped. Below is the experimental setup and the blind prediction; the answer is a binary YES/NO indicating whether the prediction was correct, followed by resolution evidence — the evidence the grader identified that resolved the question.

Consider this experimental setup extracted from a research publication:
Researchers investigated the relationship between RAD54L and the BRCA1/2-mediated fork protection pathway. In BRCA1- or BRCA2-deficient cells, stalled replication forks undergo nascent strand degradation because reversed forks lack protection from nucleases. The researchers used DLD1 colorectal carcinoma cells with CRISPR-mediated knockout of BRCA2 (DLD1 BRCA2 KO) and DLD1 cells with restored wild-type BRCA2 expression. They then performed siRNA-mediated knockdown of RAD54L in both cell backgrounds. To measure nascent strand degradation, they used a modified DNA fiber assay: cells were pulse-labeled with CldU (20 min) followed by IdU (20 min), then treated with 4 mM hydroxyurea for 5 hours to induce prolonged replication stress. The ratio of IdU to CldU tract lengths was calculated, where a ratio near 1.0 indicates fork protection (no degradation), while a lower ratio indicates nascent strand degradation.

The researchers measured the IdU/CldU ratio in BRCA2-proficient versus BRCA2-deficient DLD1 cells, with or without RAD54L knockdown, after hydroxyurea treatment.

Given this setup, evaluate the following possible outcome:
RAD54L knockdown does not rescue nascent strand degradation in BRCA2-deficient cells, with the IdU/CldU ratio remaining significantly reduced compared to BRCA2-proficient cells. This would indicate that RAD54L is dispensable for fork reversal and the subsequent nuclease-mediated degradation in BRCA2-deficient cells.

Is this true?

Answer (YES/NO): NO